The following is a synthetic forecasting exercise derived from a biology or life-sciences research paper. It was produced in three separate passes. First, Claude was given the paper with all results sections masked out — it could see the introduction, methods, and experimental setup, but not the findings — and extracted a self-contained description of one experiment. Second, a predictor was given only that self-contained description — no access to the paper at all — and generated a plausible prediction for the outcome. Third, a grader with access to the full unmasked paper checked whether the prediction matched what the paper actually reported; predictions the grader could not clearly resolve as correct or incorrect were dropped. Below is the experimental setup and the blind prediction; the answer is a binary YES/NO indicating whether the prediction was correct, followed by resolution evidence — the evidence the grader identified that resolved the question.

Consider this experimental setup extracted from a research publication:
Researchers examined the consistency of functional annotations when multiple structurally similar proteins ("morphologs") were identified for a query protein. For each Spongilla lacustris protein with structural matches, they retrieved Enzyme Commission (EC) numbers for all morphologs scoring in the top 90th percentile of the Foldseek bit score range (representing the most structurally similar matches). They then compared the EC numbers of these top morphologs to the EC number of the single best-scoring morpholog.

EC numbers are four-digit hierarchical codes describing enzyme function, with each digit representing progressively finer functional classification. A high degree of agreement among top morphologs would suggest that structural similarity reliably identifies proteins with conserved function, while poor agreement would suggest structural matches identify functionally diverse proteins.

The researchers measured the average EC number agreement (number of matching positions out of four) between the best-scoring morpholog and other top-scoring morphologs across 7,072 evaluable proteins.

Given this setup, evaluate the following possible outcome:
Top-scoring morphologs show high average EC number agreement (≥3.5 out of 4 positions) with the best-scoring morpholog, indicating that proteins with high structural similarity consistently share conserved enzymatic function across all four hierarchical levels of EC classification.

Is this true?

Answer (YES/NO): YES